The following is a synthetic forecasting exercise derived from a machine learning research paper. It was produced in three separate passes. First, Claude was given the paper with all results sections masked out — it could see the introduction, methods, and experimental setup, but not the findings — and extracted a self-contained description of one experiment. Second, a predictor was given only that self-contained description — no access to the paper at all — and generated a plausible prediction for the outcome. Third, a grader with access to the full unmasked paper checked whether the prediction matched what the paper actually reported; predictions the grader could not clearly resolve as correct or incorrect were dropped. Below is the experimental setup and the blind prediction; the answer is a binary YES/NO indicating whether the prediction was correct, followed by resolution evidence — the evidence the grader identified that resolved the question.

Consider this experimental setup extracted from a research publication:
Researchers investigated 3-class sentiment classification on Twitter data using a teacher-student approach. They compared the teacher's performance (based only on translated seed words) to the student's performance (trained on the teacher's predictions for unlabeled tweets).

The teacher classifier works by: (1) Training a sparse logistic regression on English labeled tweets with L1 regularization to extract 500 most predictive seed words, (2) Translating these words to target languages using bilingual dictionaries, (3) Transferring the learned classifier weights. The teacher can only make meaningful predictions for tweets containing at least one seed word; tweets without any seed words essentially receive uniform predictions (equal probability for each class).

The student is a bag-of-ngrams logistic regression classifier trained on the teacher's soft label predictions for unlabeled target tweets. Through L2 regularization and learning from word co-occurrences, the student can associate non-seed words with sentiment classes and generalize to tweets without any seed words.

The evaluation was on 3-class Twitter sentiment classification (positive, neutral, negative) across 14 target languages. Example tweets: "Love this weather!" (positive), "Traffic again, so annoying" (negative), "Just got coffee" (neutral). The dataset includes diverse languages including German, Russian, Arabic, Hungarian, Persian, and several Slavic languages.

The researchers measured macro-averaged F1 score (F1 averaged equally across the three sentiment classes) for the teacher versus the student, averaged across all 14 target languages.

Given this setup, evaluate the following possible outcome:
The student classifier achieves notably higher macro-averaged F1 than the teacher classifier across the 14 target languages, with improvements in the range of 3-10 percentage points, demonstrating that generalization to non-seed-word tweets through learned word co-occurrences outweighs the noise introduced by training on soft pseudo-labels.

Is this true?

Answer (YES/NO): NO